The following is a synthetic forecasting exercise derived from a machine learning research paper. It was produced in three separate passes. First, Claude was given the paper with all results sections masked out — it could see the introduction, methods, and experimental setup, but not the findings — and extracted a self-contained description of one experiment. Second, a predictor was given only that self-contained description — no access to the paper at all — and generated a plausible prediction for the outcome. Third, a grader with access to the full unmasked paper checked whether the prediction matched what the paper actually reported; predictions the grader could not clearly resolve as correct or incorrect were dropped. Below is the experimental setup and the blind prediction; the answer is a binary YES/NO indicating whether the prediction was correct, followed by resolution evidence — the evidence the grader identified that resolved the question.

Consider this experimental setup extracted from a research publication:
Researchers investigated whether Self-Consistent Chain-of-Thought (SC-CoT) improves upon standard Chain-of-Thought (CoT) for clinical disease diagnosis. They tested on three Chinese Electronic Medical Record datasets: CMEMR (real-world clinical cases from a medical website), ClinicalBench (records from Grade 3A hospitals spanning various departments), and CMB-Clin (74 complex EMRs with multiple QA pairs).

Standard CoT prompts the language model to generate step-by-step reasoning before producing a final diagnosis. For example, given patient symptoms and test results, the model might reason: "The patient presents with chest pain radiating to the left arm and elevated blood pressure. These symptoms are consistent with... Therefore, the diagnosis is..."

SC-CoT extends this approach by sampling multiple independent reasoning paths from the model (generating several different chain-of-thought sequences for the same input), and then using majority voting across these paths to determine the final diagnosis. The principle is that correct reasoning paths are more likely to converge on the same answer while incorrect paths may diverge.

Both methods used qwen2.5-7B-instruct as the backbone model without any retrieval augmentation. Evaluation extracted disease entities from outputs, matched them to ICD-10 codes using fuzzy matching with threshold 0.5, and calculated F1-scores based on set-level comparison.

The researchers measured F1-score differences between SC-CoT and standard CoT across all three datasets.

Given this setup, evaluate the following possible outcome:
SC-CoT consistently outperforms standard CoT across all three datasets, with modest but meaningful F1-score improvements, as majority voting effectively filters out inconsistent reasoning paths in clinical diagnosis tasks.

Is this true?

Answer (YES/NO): NO